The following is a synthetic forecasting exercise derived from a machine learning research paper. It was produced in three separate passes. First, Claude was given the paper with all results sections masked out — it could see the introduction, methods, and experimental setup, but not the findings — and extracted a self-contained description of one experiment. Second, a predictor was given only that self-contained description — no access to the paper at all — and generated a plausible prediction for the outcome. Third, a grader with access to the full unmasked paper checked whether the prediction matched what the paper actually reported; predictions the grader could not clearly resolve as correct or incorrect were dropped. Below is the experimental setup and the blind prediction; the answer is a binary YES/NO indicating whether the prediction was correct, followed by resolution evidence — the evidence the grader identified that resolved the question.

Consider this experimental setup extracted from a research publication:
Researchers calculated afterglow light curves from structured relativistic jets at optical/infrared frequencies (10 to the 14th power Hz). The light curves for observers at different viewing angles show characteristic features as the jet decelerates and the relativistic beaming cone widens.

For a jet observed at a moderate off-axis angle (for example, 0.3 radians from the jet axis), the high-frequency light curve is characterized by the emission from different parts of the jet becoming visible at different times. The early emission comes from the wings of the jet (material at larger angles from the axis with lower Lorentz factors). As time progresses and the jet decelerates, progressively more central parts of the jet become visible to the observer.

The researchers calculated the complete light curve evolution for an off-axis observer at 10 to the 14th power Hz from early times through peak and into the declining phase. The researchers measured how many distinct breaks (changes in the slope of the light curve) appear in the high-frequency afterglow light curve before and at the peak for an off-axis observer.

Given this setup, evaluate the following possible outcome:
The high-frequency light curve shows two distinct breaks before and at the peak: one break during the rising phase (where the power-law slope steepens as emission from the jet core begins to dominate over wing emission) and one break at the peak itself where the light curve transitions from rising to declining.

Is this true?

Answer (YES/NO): NO